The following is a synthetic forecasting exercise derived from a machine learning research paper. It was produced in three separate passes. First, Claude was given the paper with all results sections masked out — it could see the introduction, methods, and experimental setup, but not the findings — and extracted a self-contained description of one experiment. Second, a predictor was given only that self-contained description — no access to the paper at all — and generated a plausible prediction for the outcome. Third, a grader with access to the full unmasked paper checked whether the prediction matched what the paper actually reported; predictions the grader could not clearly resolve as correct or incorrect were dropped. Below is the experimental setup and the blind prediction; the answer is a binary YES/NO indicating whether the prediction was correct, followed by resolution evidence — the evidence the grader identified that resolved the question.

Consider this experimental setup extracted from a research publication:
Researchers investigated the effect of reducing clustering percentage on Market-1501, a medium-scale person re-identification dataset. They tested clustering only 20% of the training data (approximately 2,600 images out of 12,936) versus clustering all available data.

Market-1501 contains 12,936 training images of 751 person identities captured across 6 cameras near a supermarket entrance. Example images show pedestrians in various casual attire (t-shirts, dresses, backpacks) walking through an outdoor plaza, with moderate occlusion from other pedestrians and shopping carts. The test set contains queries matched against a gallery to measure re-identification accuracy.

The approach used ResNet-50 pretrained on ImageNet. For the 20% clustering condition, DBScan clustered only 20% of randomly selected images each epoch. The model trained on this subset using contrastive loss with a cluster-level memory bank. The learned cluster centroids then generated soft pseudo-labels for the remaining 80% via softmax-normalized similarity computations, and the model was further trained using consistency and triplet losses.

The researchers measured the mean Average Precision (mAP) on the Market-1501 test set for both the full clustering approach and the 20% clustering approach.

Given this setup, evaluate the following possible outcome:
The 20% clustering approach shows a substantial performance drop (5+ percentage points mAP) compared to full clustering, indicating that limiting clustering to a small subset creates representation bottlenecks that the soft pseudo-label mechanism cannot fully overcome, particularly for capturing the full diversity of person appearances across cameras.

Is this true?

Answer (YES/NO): YES